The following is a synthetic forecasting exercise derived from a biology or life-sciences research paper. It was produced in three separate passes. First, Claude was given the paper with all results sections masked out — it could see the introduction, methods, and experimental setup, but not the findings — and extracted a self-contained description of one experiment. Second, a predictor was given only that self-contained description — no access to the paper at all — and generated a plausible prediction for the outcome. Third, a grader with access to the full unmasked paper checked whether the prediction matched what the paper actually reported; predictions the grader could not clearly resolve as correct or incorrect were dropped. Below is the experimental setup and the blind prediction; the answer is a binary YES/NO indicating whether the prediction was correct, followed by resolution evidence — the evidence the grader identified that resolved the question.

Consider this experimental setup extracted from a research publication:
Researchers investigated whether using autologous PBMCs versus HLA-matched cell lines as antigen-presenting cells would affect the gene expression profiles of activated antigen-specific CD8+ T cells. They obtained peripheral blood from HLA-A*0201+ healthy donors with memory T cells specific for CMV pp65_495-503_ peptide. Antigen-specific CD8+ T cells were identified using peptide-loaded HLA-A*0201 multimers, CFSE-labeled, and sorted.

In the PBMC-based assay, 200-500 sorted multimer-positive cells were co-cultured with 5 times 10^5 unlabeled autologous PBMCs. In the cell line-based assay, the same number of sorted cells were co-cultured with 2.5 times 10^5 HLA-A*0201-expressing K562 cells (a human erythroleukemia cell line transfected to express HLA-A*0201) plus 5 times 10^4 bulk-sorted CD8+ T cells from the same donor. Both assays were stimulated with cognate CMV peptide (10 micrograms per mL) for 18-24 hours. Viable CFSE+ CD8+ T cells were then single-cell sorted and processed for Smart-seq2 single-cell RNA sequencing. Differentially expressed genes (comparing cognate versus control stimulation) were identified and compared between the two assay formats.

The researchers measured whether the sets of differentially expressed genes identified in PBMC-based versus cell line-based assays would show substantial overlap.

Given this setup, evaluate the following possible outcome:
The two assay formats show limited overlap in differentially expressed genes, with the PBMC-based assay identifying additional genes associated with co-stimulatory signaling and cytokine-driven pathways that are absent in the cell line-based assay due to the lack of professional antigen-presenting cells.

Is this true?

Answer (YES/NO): NO